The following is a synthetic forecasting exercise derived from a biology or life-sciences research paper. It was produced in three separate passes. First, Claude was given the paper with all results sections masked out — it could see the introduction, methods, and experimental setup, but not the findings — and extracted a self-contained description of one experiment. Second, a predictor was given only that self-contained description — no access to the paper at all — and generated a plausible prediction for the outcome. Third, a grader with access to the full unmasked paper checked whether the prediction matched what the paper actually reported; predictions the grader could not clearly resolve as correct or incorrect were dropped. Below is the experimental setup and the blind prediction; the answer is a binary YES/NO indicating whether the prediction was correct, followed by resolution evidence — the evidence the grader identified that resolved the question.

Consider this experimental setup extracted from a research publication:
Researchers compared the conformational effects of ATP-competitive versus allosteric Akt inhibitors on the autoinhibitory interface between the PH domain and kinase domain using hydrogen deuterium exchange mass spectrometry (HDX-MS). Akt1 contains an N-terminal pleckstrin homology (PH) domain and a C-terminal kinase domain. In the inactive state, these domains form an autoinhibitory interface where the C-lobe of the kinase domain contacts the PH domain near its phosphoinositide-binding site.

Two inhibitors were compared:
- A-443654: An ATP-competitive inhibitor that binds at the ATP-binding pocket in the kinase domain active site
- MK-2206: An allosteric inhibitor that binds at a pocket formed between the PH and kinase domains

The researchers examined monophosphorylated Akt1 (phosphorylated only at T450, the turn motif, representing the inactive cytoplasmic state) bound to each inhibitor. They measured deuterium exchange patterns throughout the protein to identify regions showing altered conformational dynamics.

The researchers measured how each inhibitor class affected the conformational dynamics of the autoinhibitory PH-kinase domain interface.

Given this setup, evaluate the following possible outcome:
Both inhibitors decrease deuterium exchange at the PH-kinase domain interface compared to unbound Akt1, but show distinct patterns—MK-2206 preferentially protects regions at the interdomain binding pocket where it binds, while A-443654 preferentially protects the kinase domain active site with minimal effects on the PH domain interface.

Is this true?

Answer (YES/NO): NO